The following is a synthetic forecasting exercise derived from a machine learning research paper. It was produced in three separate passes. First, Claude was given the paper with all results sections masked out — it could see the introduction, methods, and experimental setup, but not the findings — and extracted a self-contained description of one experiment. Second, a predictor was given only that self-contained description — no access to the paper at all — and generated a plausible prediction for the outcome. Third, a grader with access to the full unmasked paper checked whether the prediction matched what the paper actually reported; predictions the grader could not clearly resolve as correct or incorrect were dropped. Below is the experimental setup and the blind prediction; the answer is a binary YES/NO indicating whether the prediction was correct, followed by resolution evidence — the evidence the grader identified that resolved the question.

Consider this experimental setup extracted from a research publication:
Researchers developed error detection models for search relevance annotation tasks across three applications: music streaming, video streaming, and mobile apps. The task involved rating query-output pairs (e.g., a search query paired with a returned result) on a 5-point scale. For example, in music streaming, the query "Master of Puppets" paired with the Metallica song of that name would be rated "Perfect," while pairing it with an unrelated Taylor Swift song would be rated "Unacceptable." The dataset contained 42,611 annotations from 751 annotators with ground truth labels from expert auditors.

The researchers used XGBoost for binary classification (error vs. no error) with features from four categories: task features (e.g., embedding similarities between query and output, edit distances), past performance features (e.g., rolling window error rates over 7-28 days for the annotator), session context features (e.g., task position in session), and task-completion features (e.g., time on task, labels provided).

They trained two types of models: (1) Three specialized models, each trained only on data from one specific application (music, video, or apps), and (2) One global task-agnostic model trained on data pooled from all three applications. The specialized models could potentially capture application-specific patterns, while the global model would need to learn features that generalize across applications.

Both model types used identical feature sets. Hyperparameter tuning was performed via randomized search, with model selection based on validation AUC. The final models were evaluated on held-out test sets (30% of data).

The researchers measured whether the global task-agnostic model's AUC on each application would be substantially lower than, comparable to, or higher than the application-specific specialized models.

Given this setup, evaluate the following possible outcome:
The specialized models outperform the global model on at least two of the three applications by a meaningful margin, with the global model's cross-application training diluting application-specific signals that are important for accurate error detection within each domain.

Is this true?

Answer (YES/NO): NO